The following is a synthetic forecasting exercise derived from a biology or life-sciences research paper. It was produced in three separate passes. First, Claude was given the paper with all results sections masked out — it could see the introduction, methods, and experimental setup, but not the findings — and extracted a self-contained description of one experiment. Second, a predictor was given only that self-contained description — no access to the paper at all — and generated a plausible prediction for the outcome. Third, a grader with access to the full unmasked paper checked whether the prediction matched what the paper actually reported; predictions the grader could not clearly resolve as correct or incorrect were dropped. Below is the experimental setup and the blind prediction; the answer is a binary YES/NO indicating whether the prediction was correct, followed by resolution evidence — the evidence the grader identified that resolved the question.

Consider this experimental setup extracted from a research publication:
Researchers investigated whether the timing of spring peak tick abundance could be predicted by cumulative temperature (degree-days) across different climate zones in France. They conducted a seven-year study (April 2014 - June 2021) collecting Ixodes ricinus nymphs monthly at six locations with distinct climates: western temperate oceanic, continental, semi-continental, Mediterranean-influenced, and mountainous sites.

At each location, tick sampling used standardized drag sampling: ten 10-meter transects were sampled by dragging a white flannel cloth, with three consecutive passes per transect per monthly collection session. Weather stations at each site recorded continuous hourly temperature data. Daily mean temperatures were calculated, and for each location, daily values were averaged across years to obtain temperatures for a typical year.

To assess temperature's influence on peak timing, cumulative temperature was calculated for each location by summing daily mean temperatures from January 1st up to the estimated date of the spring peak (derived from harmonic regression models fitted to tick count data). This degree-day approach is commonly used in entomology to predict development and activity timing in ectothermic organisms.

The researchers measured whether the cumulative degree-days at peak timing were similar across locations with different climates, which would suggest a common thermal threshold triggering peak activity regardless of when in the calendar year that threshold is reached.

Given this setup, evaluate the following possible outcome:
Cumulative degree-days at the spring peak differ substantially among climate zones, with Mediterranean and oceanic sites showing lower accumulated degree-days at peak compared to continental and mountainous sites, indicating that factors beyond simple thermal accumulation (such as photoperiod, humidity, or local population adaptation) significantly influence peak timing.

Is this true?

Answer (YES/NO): NO